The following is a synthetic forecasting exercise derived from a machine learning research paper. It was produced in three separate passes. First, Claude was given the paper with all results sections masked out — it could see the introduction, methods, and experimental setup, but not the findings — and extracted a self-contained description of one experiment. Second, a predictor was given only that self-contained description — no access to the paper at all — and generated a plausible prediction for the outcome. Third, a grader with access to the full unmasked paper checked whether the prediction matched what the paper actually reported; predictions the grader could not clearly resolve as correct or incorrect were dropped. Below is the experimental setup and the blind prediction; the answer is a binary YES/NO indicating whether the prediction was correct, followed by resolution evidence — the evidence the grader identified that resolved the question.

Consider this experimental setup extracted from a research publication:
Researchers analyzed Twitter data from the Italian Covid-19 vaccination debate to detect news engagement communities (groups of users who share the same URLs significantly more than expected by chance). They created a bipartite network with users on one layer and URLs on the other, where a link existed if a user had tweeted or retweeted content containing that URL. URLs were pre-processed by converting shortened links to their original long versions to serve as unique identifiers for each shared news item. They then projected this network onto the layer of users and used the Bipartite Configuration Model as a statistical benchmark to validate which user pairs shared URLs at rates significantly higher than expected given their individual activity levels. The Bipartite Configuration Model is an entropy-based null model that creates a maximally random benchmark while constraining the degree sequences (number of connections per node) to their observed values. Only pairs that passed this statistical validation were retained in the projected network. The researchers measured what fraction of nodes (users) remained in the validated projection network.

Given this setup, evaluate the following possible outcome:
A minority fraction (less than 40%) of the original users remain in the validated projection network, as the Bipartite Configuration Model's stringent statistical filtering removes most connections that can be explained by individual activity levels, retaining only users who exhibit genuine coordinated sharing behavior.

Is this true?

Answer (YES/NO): YES